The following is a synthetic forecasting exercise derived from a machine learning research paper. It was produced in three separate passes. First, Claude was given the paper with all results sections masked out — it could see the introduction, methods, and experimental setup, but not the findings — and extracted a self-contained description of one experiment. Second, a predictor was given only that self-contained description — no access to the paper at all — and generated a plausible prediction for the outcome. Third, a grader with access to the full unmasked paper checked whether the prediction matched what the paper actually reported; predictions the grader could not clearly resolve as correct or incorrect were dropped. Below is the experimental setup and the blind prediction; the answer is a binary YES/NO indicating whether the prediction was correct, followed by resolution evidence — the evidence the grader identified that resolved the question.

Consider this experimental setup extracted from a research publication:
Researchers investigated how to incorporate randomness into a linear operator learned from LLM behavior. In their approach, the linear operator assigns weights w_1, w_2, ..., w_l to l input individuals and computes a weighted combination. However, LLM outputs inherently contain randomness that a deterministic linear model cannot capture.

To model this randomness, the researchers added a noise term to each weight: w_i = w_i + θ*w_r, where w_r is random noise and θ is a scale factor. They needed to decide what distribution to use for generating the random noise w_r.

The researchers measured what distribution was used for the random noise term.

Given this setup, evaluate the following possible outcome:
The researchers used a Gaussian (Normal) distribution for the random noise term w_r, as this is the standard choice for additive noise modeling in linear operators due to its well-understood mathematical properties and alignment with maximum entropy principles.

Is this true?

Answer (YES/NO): YES